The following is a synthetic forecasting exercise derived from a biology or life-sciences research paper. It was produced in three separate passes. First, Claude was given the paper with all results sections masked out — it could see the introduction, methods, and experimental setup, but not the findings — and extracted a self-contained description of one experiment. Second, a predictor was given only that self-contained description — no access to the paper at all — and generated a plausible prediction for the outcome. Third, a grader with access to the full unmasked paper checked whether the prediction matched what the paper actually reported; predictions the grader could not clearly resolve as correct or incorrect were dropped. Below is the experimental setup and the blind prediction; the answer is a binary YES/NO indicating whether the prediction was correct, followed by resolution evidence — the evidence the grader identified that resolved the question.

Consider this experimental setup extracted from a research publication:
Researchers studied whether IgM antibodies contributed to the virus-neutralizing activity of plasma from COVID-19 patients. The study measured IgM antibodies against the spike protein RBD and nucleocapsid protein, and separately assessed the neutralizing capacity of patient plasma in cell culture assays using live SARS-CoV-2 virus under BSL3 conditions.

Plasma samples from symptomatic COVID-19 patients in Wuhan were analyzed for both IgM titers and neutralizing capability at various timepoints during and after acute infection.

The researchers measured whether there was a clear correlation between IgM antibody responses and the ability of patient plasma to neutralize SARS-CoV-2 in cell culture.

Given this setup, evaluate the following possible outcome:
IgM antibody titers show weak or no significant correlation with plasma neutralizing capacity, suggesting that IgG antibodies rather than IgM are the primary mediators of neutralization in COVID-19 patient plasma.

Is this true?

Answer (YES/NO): YES